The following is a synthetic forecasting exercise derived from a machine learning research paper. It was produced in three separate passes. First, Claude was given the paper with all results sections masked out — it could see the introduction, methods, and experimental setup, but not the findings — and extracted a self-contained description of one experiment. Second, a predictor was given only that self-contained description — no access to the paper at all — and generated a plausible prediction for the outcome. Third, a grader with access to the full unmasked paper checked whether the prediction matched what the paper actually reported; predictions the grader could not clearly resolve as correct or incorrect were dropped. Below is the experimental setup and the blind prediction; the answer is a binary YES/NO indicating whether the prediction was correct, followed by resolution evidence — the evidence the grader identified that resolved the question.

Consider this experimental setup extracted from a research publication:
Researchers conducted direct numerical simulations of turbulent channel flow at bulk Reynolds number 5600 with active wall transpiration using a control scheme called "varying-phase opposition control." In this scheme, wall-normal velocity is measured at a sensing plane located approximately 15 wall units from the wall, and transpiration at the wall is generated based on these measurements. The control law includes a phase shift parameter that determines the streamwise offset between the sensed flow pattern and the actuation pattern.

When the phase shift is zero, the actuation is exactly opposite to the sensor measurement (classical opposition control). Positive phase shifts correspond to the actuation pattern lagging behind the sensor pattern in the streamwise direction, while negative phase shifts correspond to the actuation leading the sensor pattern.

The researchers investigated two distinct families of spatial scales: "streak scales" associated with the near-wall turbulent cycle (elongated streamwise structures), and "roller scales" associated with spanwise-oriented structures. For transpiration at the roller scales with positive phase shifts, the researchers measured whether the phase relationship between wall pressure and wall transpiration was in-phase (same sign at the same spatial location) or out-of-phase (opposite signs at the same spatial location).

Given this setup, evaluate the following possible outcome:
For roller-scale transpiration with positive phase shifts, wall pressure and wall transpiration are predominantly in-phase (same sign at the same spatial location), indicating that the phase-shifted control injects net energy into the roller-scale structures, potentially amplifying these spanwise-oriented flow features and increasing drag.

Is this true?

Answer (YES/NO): NO